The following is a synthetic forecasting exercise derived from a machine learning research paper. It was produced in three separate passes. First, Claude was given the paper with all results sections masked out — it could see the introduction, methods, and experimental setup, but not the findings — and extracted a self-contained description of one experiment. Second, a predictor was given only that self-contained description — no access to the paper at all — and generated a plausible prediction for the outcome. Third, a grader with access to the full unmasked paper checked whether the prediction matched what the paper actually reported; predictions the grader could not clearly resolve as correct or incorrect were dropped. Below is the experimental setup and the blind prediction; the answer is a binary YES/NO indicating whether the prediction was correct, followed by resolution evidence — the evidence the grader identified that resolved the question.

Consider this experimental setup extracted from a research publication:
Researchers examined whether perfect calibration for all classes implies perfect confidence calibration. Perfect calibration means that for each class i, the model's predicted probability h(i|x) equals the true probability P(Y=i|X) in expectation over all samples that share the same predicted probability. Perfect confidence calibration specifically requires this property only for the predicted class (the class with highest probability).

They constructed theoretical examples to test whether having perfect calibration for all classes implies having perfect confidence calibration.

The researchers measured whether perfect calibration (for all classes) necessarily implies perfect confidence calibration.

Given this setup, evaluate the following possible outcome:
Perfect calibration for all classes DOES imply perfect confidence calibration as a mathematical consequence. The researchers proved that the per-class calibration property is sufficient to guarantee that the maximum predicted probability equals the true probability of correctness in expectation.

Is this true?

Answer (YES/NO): NO